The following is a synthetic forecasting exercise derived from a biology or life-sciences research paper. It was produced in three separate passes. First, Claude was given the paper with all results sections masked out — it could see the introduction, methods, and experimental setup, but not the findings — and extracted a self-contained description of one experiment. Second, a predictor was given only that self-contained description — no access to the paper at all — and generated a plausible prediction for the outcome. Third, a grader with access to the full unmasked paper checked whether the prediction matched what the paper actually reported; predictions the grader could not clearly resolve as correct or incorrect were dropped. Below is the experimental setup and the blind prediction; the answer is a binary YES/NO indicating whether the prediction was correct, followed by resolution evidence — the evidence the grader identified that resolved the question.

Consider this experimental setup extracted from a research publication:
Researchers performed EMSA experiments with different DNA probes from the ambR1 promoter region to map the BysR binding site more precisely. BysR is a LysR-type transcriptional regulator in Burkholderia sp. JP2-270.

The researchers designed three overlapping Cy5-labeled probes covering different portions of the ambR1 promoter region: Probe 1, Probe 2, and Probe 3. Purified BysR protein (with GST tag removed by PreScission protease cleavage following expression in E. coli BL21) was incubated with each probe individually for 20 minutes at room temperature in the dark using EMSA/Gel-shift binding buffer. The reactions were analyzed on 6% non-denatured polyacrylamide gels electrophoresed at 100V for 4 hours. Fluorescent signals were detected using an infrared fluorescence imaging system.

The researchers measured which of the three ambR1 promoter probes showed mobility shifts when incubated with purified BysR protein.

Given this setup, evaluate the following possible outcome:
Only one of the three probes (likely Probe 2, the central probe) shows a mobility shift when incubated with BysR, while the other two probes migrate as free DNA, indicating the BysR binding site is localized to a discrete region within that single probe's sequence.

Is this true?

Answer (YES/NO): NO